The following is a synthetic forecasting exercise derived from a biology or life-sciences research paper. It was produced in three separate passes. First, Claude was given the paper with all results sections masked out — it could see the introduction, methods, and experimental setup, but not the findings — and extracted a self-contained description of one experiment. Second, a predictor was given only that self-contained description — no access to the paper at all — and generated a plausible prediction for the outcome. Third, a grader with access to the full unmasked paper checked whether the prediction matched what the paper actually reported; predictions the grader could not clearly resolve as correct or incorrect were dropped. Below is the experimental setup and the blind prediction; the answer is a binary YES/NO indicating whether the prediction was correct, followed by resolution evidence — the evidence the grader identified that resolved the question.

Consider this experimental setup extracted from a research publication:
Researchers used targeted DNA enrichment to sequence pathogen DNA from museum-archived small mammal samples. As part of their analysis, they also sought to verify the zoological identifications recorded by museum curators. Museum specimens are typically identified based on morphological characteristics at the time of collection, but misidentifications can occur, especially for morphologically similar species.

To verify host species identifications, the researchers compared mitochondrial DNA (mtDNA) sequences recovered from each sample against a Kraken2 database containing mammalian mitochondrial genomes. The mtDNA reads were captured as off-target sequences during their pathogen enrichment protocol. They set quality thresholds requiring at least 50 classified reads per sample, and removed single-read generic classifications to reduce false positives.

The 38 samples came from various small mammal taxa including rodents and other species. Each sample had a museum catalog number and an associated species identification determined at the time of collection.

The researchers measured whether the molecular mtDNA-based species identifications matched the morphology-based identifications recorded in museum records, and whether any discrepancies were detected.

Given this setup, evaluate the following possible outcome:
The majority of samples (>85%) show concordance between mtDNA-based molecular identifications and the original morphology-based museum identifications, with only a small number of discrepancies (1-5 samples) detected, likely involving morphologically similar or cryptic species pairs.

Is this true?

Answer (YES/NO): NO